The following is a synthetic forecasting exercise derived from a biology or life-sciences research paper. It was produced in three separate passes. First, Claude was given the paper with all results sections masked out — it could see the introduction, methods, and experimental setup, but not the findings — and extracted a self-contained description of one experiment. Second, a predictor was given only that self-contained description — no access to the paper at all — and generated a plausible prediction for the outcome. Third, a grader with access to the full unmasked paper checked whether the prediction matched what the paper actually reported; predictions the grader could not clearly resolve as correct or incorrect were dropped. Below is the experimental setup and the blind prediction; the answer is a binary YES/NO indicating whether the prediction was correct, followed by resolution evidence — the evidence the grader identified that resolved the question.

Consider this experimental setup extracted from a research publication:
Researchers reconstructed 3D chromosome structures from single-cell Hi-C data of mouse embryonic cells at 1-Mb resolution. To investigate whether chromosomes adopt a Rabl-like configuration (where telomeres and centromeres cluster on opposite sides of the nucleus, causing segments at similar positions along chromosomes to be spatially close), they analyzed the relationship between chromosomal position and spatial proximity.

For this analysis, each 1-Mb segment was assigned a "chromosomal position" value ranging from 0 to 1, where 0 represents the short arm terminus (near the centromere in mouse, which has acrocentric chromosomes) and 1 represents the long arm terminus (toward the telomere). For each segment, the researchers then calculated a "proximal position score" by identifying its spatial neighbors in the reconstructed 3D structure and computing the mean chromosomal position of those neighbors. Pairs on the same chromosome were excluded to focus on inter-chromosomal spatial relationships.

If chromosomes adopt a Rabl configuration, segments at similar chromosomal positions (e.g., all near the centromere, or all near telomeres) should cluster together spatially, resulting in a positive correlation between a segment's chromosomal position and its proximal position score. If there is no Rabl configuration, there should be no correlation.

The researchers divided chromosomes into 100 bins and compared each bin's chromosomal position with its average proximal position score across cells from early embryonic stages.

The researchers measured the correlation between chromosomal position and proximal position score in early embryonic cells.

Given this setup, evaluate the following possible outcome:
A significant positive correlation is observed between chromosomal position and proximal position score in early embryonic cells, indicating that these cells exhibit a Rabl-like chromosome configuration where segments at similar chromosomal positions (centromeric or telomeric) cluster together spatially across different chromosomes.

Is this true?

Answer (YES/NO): YES